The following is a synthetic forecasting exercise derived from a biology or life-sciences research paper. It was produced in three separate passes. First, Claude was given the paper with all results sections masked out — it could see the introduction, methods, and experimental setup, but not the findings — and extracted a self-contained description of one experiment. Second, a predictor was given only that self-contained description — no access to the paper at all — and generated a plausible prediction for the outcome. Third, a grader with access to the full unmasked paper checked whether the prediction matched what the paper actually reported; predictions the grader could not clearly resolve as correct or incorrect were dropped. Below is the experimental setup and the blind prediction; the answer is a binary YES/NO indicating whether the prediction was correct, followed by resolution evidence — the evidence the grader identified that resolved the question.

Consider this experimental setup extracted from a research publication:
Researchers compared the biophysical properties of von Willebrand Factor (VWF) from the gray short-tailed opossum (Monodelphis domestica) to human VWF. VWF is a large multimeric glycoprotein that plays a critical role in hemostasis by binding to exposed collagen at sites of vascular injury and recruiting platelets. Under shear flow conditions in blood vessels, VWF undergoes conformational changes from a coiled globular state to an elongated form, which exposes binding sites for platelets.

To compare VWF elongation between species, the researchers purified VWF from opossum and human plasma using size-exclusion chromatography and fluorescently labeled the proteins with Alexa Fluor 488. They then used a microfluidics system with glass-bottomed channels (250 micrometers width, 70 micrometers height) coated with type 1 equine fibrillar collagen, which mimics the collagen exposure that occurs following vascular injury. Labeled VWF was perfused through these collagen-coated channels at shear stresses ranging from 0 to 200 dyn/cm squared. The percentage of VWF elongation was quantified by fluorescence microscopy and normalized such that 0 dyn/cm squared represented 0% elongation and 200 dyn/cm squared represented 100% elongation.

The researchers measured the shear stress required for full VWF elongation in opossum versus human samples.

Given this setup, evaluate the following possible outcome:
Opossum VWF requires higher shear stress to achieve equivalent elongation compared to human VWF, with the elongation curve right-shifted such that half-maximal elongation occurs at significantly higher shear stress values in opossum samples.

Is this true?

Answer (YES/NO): YES